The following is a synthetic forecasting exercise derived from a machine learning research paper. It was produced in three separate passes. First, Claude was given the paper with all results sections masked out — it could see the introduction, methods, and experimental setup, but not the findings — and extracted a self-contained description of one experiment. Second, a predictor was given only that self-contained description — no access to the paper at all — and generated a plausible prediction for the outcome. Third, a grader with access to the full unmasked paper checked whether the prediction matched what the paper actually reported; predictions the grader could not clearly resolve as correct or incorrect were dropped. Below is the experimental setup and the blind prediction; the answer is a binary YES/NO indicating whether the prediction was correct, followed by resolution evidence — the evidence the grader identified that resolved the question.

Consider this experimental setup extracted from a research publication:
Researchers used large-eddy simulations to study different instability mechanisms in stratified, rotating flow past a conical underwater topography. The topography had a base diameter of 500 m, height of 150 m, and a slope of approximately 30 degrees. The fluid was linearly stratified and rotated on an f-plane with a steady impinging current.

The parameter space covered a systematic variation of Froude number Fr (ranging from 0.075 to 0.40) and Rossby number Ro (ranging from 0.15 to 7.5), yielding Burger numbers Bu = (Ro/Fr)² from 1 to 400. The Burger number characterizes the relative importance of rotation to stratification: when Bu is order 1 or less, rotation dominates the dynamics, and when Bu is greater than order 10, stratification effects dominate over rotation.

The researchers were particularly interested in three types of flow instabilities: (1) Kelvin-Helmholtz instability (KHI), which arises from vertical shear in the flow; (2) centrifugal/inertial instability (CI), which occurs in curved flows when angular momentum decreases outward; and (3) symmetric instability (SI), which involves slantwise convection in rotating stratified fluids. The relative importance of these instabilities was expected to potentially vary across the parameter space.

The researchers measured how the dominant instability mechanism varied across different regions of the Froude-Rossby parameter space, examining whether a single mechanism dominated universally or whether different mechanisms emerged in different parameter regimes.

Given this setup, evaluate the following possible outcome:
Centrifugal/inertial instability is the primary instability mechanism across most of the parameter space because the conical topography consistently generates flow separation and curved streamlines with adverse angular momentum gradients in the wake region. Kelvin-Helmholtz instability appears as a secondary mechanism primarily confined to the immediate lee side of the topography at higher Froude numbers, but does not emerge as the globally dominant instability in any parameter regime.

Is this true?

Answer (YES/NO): NO